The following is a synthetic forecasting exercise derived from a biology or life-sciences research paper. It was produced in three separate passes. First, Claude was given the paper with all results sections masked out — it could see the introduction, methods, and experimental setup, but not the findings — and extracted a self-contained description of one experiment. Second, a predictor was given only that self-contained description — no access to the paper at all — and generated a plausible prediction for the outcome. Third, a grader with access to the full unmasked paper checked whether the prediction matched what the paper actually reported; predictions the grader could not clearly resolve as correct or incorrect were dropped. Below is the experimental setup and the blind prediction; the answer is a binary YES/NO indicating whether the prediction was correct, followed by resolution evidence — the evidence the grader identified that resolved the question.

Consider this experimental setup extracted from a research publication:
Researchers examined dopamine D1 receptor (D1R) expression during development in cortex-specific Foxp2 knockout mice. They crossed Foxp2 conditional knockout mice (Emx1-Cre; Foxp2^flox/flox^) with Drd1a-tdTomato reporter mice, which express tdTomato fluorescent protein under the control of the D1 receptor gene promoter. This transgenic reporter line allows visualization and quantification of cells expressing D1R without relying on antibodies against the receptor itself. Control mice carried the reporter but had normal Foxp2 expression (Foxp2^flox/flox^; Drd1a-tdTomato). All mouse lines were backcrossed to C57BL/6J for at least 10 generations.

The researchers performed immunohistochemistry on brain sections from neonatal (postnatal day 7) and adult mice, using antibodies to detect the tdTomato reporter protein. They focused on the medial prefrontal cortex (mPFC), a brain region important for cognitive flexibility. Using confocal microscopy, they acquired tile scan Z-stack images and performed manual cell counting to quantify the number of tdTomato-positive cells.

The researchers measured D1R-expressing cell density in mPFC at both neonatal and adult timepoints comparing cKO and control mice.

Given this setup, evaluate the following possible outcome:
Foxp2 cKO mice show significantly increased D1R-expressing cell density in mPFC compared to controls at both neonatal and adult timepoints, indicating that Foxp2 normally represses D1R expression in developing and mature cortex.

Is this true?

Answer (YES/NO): NO